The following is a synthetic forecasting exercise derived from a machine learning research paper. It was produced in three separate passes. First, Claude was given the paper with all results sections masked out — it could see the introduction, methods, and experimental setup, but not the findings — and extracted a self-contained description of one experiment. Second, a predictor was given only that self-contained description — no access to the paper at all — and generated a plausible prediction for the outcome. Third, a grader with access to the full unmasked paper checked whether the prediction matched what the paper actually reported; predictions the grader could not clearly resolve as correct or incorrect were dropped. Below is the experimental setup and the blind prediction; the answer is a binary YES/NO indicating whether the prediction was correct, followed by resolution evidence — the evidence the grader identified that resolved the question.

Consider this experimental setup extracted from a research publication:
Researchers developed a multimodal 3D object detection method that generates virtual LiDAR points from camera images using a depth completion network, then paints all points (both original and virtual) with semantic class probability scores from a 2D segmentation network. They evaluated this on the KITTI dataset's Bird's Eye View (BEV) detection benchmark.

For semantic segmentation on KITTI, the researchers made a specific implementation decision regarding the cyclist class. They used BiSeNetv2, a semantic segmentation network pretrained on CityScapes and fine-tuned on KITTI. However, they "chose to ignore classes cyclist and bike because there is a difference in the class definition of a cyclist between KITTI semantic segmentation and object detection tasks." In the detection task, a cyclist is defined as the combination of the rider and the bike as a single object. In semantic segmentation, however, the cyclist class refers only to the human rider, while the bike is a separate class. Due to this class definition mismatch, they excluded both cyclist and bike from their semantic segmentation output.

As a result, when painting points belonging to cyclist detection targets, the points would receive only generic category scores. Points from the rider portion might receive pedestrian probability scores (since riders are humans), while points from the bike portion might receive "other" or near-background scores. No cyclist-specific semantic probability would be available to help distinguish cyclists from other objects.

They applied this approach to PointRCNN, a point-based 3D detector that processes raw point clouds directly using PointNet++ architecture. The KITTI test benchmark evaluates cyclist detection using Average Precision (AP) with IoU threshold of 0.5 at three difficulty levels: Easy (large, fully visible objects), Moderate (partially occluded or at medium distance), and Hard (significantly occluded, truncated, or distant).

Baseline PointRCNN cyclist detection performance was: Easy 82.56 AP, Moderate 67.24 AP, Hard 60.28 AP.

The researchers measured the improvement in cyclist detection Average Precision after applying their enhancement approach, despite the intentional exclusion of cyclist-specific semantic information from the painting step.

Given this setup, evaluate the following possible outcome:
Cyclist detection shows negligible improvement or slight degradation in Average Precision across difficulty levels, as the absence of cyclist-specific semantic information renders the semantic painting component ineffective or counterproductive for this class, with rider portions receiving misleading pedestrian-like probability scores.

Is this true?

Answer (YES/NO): NO